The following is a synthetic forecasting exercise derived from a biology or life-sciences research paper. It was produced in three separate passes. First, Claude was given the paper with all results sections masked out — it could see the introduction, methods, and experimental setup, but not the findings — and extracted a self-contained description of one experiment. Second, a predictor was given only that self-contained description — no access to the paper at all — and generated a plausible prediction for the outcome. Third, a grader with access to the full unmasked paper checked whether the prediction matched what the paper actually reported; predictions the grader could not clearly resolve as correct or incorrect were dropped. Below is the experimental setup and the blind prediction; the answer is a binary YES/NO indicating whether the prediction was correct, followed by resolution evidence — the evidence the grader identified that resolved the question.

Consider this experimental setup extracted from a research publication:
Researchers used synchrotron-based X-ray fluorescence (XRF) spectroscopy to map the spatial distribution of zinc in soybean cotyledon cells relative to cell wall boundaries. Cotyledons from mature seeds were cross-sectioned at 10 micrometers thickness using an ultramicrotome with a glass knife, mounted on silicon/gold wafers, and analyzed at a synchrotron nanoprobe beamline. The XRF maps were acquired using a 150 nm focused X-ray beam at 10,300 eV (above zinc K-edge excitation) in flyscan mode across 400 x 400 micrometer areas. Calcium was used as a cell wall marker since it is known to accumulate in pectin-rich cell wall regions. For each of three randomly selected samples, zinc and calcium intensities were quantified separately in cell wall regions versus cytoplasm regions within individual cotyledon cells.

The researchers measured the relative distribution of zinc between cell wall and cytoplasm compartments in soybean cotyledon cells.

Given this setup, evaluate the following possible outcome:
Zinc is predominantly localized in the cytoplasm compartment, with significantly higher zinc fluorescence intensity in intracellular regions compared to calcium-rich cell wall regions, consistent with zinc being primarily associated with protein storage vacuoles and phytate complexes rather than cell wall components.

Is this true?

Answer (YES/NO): YES